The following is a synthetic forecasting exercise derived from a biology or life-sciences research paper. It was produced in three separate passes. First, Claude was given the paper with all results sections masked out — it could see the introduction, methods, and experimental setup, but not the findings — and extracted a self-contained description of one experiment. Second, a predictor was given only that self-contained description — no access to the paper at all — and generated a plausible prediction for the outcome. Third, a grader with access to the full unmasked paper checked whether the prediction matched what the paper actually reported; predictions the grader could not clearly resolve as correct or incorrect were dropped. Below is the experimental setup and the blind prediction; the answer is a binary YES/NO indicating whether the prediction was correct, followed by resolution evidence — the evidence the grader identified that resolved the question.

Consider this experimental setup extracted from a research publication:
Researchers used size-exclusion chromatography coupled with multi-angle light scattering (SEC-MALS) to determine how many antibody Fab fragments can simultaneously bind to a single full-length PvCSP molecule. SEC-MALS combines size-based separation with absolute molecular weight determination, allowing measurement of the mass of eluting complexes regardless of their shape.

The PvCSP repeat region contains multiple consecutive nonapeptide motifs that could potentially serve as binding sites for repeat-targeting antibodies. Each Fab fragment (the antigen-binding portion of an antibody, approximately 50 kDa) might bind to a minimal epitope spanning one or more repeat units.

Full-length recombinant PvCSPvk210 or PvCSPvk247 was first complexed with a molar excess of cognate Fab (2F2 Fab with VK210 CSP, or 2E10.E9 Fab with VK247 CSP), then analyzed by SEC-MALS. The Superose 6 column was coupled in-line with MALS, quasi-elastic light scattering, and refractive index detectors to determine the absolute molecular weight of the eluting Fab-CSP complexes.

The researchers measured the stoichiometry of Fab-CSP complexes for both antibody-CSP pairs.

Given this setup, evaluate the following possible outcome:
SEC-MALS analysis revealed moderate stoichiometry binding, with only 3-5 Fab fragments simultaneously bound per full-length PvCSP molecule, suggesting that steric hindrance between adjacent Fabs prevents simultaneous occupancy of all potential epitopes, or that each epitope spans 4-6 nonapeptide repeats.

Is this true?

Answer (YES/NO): NO